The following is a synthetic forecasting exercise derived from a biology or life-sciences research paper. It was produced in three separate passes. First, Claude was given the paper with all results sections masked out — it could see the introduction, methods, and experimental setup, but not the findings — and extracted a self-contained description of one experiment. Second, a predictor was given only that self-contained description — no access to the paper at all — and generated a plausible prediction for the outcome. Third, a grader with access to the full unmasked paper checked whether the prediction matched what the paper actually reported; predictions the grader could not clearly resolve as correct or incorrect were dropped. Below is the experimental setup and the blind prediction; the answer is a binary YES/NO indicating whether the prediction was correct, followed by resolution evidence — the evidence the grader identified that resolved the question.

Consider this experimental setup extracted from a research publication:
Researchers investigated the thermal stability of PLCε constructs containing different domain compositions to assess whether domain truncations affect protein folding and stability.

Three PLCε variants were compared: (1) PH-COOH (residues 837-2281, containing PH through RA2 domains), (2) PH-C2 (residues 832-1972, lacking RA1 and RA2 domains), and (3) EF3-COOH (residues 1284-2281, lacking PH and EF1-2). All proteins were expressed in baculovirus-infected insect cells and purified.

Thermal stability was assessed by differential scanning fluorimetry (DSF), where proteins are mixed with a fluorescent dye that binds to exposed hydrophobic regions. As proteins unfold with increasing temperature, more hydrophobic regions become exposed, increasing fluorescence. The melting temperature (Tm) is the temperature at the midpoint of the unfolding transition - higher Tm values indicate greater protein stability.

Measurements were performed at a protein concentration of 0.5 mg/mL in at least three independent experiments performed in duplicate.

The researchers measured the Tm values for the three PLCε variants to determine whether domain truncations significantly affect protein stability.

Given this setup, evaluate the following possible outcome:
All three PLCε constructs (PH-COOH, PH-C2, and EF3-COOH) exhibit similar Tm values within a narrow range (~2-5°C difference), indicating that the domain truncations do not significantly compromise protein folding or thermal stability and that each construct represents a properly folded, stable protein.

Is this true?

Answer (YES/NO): NO